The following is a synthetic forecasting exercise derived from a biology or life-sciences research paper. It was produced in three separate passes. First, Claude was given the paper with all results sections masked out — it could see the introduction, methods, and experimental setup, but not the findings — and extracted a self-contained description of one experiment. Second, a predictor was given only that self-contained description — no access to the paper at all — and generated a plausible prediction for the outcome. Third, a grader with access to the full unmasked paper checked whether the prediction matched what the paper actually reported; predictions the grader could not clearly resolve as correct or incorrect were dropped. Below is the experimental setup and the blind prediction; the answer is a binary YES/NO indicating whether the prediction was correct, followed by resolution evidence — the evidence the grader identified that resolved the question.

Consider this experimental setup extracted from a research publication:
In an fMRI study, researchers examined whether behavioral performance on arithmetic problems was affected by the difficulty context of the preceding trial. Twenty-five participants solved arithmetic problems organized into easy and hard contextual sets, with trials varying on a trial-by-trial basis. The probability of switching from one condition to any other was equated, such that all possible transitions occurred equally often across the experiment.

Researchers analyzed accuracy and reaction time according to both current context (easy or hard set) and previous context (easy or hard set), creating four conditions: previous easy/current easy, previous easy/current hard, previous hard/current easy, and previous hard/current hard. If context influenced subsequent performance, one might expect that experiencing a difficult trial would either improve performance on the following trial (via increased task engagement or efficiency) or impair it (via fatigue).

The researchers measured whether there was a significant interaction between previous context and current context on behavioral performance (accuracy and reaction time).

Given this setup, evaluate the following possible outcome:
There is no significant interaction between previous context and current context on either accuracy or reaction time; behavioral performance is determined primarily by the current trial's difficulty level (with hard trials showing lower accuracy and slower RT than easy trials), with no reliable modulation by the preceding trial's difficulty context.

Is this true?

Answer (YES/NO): YES